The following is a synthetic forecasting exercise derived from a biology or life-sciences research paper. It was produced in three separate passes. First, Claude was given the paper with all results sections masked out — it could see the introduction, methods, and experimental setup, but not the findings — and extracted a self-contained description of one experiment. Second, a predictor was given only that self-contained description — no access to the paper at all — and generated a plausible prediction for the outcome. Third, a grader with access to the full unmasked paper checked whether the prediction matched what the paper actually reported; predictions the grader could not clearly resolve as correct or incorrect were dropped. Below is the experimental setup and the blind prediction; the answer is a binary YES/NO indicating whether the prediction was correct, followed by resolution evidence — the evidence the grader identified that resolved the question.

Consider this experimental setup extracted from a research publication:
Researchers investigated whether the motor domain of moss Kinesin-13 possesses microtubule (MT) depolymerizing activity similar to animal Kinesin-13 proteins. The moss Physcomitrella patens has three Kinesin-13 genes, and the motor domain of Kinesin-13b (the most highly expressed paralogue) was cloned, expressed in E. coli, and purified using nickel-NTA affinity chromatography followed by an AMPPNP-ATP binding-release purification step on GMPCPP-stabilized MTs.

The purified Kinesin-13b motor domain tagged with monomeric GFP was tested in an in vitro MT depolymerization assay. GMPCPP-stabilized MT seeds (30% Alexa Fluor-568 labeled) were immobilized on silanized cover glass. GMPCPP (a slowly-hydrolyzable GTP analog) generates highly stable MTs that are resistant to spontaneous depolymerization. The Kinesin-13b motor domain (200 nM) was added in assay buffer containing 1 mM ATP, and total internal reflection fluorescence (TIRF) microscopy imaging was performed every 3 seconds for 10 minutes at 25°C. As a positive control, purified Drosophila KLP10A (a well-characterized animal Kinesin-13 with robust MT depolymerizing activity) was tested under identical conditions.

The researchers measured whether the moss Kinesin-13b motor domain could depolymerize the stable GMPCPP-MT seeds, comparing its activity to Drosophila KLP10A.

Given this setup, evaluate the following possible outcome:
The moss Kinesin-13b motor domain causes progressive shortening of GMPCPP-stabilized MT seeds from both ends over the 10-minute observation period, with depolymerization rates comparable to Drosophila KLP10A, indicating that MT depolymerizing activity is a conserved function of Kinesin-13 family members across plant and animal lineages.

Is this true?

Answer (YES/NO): NO